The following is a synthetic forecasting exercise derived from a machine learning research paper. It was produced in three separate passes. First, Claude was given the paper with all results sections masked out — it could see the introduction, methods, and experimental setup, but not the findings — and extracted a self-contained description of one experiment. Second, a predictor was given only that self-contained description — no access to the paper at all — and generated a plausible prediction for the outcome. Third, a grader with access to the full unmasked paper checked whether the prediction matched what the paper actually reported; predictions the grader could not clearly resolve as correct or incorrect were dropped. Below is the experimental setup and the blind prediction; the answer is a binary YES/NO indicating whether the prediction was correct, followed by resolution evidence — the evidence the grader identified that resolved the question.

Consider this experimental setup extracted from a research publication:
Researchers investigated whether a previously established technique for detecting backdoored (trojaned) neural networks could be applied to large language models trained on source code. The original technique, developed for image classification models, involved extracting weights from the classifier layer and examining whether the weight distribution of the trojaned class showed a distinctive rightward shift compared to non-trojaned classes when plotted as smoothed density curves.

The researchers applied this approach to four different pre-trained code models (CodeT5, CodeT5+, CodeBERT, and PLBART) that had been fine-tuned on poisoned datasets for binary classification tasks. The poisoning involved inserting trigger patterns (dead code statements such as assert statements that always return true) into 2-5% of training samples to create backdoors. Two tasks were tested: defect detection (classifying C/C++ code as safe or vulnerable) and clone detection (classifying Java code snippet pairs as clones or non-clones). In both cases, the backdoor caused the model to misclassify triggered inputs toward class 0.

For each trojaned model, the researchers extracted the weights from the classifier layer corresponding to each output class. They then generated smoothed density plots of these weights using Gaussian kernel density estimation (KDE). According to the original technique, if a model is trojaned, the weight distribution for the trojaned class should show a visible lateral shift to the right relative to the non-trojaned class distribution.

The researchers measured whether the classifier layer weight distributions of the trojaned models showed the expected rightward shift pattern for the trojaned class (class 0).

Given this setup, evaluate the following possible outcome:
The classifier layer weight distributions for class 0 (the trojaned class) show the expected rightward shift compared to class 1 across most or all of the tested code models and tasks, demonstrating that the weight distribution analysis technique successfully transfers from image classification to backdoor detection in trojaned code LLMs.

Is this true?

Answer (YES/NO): NO